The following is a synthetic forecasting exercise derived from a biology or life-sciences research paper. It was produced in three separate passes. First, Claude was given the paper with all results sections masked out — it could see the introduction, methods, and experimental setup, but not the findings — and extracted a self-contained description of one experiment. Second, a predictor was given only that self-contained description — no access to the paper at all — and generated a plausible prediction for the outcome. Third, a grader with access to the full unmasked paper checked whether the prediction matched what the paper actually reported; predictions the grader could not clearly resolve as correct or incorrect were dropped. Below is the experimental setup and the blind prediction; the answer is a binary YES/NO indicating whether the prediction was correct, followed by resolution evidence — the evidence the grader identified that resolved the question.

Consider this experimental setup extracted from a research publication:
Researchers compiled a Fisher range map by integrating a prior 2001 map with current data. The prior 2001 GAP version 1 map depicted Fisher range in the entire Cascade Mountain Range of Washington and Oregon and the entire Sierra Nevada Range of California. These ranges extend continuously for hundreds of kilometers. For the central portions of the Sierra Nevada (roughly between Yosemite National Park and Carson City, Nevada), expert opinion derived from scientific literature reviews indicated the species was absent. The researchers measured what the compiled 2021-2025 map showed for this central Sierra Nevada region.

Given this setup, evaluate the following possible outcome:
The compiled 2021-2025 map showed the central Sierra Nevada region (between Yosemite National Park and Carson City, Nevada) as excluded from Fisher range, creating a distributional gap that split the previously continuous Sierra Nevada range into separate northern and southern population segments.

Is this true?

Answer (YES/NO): YES